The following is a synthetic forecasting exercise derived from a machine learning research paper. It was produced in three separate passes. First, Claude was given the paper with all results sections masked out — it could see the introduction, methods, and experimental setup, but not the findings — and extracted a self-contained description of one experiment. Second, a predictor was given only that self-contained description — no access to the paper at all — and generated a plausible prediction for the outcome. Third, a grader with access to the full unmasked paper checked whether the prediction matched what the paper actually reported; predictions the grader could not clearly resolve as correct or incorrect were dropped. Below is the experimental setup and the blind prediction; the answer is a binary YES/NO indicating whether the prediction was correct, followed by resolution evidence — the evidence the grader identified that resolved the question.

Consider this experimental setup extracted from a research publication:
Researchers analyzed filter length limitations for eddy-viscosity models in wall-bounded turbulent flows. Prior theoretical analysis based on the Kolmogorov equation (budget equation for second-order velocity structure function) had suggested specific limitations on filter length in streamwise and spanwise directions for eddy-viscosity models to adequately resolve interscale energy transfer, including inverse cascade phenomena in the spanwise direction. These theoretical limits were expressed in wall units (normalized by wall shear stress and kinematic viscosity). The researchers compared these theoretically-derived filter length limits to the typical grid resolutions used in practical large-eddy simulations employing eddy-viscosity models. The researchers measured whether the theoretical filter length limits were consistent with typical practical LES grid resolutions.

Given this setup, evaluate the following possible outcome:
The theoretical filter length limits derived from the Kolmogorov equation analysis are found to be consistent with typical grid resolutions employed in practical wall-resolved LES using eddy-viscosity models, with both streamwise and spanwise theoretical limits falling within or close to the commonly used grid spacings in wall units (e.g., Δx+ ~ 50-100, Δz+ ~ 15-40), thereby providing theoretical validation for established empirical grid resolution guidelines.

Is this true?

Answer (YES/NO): YES